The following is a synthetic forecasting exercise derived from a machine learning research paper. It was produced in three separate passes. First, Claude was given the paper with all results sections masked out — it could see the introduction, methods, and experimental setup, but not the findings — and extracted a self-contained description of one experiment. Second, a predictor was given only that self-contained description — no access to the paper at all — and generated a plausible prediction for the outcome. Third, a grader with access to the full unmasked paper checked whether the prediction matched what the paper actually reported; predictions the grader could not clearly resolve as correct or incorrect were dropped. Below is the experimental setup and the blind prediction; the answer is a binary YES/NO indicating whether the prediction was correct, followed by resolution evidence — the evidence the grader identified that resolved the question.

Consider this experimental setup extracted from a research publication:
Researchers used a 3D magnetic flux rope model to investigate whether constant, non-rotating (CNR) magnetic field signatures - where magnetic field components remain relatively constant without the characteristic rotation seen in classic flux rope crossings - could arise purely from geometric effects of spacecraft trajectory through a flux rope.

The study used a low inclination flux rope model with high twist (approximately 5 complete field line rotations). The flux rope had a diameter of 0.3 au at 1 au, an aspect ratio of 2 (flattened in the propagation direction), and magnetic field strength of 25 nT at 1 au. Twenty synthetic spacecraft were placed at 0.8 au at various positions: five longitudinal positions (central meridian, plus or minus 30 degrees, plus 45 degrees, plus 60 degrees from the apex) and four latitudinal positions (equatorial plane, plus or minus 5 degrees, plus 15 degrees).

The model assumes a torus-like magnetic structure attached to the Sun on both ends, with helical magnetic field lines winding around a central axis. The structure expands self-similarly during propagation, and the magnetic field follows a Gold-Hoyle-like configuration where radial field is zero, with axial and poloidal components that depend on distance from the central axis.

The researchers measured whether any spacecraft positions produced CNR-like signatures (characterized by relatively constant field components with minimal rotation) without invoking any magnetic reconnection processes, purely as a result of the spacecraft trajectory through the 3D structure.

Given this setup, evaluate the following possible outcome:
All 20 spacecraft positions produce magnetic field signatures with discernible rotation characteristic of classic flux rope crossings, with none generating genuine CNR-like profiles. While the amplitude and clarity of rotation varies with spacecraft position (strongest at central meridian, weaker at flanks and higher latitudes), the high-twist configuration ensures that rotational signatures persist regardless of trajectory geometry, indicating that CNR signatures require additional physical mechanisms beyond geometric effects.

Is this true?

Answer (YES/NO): NO